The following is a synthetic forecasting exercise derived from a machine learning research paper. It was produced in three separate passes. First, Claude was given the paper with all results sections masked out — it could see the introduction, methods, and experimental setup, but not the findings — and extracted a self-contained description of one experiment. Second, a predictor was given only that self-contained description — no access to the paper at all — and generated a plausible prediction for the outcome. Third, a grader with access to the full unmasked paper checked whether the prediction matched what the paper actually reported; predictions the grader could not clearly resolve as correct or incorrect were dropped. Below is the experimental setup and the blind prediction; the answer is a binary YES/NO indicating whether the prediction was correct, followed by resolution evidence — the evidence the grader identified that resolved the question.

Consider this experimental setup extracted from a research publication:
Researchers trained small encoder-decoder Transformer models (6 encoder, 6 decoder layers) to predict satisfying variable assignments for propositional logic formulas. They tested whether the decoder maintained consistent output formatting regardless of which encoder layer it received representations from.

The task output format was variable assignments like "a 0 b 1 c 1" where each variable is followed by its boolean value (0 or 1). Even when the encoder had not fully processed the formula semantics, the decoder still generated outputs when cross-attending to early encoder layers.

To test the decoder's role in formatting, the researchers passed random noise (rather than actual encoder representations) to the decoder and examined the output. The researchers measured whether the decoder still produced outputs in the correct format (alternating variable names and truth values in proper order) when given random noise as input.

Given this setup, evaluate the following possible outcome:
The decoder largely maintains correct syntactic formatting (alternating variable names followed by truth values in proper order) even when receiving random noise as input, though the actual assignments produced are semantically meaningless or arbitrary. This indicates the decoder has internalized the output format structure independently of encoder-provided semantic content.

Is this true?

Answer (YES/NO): YES